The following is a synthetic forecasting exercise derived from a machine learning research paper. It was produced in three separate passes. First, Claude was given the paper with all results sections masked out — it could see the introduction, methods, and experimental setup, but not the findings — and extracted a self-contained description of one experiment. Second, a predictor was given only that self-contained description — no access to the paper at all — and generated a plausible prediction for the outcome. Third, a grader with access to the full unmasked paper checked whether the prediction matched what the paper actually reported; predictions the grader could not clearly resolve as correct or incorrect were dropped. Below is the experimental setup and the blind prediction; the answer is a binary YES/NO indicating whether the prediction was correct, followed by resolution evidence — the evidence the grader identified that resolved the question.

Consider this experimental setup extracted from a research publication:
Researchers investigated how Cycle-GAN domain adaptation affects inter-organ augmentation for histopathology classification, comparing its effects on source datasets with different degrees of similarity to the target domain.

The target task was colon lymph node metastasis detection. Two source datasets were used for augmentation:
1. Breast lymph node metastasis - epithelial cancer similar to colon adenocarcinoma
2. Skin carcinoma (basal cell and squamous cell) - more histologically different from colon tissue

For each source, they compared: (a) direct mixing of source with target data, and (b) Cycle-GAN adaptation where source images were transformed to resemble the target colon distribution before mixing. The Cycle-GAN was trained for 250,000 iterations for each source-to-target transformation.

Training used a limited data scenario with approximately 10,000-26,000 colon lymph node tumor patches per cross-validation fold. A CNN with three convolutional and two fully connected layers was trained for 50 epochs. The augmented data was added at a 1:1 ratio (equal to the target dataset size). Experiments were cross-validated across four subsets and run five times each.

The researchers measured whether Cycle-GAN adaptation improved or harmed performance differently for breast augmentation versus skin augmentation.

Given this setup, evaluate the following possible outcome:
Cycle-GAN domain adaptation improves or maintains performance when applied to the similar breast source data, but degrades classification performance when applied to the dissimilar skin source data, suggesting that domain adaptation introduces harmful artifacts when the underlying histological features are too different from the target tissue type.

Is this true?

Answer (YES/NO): NO